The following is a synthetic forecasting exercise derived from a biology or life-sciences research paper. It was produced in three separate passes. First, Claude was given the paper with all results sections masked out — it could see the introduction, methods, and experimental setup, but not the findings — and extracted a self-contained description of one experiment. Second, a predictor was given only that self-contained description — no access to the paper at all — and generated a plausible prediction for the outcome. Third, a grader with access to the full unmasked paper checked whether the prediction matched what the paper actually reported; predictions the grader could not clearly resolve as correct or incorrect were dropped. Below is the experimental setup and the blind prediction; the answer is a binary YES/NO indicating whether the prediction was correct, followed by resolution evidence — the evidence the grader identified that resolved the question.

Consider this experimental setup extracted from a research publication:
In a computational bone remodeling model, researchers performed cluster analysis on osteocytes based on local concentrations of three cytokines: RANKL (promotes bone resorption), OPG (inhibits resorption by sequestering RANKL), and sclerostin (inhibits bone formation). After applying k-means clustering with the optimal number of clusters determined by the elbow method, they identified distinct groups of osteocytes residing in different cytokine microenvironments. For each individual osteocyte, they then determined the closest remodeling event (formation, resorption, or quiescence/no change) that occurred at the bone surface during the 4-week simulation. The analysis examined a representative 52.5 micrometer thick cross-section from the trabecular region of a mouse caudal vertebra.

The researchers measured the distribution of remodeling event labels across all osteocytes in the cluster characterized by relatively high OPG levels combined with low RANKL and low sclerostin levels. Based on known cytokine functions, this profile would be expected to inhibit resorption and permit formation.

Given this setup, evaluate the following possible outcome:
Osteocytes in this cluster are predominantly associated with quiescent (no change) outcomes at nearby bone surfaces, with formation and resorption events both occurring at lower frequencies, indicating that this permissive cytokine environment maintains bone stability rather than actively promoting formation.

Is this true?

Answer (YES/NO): NO